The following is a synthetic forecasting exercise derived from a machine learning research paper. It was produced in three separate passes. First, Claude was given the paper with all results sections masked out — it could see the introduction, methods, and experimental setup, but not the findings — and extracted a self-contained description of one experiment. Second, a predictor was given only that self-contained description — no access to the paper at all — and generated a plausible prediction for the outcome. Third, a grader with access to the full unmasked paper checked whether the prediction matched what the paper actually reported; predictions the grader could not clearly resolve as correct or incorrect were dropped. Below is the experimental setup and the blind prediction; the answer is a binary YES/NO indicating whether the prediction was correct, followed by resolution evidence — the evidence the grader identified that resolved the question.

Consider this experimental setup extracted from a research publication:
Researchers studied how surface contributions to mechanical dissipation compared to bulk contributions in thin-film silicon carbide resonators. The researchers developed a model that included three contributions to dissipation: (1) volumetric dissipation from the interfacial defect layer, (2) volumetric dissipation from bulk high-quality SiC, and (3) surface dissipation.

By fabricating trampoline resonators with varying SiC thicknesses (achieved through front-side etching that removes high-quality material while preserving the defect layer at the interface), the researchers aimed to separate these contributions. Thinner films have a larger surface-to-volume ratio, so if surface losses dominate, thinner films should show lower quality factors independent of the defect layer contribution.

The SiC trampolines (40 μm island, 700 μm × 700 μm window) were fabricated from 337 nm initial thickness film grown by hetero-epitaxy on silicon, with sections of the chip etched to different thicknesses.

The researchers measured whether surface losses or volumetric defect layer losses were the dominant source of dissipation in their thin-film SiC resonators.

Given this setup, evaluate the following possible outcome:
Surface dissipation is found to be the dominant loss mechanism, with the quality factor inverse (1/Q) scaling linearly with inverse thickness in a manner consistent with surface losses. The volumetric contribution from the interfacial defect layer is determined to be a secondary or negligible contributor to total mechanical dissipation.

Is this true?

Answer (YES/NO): NO